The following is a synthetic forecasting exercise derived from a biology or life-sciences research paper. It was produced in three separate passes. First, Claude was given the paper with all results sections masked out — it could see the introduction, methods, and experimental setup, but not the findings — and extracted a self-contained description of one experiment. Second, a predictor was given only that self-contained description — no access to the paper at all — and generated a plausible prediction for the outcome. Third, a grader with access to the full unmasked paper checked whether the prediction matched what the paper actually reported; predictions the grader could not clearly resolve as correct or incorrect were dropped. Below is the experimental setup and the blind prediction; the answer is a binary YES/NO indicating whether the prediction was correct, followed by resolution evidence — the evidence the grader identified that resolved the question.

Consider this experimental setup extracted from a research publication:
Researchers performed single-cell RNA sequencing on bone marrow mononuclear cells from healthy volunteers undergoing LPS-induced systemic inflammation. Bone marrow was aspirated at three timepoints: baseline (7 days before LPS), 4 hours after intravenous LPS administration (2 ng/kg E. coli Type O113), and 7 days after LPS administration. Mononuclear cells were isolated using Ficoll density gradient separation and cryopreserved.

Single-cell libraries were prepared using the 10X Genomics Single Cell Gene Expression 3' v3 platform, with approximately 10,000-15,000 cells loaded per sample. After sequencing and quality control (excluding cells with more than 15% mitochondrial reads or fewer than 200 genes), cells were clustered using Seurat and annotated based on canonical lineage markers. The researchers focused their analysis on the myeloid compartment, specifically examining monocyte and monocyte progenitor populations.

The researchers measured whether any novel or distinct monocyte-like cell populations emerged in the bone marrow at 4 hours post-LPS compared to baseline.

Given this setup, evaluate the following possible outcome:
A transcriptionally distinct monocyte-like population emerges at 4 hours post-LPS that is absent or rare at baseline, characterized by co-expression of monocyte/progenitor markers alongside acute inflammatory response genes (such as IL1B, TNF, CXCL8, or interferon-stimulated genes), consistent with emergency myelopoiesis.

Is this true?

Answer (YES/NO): YES